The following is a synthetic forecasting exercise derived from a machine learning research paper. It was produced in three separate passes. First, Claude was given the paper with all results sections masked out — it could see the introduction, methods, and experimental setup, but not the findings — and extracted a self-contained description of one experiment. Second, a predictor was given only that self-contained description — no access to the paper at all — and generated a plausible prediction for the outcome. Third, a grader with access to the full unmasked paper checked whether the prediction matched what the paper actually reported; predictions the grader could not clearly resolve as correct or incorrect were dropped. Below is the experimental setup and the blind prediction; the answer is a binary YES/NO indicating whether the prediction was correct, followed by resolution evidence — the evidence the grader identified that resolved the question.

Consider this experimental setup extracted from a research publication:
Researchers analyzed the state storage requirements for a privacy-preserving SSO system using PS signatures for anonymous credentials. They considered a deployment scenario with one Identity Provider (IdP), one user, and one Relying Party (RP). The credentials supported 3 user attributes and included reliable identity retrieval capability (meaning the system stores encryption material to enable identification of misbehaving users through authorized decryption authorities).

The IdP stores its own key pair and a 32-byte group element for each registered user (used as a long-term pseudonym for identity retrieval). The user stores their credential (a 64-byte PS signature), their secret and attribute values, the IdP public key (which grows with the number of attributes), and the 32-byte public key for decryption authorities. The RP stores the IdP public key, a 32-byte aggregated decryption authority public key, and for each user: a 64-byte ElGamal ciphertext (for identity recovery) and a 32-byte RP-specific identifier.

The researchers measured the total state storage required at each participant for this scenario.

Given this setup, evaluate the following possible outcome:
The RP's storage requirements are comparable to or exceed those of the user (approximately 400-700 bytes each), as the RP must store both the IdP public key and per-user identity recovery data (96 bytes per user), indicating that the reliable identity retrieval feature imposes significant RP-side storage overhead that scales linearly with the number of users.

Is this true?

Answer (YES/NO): YES